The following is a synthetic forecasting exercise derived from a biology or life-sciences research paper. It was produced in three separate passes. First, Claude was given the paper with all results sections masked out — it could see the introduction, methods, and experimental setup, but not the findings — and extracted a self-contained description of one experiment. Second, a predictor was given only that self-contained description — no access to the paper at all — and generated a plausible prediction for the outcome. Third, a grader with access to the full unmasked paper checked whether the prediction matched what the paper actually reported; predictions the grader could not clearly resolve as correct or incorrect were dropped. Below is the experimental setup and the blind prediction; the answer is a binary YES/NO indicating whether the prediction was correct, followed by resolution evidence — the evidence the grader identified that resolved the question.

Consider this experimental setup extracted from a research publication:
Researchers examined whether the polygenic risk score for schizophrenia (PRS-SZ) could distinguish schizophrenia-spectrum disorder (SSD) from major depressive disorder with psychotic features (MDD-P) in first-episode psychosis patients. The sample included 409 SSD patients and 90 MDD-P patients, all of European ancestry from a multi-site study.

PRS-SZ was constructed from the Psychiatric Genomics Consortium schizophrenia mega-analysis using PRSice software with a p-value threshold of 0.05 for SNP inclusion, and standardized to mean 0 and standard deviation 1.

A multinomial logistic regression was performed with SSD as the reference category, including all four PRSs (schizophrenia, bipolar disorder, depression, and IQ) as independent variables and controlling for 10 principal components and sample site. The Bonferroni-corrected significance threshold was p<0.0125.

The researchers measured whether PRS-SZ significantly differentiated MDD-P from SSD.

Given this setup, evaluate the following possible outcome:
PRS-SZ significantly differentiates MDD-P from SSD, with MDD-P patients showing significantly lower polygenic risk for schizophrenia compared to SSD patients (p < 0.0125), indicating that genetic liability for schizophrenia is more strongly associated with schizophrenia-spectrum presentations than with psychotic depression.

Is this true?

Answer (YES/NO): YES